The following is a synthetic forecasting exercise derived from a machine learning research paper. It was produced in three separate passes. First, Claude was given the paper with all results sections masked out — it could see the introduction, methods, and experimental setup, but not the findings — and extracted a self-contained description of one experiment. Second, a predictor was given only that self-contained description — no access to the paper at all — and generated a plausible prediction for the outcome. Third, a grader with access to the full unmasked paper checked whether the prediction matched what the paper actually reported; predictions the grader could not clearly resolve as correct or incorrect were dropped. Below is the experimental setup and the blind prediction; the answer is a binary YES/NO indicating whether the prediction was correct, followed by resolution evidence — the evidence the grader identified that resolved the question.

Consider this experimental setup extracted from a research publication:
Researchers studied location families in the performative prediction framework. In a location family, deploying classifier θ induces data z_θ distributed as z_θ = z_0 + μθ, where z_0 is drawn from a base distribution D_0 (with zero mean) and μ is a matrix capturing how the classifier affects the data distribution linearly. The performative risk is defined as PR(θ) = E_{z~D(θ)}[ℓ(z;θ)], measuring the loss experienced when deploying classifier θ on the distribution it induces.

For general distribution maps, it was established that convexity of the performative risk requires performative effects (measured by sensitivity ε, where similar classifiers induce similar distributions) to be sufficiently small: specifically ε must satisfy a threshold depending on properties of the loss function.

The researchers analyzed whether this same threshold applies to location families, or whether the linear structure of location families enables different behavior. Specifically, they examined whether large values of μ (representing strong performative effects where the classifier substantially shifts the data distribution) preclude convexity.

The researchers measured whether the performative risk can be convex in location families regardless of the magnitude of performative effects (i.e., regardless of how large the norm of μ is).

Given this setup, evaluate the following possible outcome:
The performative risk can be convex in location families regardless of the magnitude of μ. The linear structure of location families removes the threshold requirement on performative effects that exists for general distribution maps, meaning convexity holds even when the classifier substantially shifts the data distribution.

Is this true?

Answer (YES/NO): YES